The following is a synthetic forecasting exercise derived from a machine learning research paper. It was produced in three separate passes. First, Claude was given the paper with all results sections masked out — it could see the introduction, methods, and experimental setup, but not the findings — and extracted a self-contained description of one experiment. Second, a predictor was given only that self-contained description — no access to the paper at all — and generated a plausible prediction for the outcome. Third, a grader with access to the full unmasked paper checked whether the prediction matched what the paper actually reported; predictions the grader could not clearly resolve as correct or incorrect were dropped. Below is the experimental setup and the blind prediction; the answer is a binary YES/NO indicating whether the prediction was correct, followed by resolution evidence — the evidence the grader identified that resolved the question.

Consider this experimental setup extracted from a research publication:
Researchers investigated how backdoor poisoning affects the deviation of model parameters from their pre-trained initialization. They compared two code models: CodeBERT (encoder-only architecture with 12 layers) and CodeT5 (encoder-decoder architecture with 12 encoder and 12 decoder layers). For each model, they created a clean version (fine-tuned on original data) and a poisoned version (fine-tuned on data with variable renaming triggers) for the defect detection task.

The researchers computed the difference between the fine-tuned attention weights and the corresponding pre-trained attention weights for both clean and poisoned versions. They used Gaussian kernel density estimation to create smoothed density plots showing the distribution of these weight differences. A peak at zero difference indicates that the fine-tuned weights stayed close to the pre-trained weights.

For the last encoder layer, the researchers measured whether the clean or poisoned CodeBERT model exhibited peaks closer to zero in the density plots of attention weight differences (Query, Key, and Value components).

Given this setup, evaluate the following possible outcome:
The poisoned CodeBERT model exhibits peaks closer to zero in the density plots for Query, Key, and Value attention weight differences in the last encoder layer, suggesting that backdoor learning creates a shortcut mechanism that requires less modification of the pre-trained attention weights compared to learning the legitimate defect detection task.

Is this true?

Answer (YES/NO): NO